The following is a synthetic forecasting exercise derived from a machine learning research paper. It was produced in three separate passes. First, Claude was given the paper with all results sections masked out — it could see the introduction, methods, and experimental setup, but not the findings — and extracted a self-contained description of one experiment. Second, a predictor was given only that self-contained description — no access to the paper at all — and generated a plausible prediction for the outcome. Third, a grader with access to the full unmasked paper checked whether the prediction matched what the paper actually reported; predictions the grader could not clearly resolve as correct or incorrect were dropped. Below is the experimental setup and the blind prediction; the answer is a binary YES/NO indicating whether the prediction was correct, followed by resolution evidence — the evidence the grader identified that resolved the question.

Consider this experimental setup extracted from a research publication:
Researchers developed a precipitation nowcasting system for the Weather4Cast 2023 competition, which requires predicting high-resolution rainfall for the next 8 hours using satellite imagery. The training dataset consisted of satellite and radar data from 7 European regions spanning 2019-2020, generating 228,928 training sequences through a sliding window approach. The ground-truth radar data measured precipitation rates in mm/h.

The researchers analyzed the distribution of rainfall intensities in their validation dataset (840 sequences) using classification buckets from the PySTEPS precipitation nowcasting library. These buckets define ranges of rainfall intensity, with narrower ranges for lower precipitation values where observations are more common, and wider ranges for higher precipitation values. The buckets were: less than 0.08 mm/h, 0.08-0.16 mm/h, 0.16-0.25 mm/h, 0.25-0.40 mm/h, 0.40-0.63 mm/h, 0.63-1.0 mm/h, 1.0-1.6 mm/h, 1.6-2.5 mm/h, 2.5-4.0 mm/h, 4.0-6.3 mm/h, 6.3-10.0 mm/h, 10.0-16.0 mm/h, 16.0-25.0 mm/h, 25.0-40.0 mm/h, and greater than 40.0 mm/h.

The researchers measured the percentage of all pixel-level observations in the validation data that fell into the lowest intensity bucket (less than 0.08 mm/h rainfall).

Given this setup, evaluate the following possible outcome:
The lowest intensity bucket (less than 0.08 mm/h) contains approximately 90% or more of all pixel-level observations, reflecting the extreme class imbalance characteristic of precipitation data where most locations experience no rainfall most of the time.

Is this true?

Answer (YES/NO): NO